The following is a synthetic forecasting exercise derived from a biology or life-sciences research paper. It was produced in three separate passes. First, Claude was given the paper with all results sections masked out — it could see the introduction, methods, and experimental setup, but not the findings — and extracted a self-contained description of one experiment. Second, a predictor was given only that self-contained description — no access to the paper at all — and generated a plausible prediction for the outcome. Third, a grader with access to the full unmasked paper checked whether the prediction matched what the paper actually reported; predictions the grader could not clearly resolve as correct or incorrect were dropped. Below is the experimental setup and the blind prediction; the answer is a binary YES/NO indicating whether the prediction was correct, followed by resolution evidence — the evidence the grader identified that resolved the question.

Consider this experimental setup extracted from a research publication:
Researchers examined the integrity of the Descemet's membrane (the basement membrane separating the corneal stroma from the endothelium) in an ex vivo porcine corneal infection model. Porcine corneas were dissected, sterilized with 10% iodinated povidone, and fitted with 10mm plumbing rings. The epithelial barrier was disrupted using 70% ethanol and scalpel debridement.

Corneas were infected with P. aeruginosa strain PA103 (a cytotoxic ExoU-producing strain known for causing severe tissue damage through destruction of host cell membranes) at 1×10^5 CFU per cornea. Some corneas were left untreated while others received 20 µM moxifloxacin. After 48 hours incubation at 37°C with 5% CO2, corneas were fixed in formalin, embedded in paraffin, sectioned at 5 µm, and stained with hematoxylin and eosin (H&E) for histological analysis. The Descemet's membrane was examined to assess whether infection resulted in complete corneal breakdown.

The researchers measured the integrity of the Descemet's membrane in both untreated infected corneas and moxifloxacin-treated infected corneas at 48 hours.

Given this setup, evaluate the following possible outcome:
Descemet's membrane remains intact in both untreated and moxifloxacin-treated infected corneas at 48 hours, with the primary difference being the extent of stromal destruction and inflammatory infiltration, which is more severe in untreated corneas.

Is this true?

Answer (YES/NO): YES